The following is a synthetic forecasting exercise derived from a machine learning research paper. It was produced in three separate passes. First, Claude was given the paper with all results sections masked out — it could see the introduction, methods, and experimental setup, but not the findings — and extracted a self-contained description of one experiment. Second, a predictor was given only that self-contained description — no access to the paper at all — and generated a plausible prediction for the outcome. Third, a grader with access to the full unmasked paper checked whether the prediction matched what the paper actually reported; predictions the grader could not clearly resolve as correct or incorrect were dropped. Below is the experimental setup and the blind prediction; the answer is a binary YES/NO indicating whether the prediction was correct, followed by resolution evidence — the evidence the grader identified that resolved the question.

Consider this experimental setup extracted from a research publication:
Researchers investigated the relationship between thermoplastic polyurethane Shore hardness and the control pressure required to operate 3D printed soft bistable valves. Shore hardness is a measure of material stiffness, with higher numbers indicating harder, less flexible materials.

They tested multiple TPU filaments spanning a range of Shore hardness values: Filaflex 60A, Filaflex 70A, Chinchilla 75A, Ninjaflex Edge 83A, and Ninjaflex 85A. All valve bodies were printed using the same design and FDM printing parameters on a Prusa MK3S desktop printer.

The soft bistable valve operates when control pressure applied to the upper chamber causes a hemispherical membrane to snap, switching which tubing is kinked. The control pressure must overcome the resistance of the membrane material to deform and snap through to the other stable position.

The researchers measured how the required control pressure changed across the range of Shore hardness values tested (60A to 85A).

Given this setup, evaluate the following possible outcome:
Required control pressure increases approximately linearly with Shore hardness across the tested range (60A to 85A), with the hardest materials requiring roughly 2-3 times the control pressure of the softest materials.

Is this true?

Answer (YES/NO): NO